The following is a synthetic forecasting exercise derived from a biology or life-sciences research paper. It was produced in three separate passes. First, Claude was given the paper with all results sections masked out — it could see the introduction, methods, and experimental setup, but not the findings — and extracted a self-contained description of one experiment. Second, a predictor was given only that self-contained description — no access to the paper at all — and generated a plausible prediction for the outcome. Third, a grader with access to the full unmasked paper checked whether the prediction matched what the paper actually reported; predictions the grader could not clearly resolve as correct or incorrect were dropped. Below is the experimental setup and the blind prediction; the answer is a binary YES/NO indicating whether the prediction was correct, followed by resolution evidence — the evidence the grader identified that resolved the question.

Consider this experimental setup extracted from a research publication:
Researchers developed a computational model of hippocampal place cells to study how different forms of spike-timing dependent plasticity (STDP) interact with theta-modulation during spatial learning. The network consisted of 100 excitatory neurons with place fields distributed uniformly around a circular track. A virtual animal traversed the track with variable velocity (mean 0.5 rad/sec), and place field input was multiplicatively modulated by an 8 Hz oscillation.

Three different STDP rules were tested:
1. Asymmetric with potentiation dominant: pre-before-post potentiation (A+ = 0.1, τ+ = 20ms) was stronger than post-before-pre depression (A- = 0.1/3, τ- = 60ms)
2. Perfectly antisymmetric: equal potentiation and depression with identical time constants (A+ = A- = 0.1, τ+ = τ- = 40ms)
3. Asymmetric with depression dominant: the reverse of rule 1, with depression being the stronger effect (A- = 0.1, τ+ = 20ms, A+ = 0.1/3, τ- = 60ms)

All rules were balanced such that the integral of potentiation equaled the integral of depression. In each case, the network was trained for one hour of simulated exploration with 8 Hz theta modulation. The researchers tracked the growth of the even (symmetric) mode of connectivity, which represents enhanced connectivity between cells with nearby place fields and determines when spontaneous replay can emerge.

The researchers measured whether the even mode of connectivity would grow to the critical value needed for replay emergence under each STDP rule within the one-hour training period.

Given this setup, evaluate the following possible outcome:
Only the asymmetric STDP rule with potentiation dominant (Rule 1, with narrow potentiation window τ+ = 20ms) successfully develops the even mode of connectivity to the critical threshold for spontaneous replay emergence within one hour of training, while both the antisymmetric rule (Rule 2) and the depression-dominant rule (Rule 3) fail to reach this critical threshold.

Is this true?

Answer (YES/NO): YES